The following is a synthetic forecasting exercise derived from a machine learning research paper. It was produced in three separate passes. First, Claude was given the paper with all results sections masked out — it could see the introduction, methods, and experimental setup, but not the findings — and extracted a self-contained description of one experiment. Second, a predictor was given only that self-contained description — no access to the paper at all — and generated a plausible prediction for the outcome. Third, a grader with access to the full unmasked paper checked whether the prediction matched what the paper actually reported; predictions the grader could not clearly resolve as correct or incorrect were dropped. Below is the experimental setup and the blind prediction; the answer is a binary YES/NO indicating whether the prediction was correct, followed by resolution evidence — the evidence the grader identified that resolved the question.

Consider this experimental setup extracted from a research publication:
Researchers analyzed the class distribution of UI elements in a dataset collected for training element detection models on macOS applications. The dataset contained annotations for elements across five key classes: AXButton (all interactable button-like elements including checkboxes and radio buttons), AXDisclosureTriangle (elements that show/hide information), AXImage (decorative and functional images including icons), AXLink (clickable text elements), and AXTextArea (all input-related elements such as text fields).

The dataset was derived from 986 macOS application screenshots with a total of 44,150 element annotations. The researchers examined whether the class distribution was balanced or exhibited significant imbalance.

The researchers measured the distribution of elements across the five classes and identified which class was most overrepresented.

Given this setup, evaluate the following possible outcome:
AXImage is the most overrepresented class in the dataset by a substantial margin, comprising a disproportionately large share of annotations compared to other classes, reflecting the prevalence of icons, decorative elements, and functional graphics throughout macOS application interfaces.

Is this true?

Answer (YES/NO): NO